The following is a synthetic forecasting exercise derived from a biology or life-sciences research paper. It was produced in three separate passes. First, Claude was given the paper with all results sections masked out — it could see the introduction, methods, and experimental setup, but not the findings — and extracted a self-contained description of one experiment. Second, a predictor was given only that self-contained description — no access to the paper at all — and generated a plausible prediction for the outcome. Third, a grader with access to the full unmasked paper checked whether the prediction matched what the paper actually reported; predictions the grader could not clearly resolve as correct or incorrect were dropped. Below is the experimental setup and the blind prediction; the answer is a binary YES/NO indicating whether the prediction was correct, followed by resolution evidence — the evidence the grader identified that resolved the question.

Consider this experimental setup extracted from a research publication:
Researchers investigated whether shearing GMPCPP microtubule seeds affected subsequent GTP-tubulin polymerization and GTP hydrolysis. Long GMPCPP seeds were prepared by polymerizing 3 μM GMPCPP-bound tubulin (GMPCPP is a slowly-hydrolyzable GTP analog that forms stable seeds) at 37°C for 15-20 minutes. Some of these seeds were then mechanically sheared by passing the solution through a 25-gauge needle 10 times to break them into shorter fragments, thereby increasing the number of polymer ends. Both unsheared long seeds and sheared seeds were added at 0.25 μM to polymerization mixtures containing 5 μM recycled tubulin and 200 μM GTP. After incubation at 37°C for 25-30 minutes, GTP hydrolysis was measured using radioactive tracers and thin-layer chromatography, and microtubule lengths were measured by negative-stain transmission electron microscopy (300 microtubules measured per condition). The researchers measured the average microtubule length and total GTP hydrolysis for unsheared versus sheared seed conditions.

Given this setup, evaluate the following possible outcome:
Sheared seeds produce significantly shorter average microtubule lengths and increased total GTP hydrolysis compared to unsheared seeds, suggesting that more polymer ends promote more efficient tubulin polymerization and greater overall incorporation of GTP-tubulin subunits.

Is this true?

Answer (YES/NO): NO